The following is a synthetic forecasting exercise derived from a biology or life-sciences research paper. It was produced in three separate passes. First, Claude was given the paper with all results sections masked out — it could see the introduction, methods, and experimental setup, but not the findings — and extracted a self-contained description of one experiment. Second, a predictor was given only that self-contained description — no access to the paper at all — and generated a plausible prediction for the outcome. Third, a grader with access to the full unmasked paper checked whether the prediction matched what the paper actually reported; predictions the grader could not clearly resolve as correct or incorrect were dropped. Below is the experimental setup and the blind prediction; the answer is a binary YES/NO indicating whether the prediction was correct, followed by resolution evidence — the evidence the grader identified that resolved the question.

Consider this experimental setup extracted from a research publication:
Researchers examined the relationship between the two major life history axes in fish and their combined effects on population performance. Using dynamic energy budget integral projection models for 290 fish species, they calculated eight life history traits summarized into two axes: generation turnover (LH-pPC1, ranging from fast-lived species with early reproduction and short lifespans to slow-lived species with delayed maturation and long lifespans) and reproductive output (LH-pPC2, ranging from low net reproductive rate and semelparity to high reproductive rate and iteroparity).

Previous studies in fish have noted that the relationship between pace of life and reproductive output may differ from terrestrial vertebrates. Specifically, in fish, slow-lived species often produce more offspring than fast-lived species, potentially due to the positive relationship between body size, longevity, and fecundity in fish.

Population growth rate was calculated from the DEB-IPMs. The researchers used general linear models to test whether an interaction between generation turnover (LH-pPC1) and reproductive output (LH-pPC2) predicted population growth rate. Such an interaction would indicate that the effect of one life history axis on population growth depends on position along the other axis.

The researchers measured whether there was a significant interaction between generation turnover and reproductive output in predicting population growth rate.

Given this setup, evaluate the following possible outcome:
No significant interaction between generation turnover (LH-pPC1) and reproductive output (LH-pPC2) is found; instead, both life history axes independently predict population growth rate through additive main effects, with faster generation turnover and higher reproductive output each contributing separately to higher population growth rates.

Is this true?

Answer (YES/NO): NO